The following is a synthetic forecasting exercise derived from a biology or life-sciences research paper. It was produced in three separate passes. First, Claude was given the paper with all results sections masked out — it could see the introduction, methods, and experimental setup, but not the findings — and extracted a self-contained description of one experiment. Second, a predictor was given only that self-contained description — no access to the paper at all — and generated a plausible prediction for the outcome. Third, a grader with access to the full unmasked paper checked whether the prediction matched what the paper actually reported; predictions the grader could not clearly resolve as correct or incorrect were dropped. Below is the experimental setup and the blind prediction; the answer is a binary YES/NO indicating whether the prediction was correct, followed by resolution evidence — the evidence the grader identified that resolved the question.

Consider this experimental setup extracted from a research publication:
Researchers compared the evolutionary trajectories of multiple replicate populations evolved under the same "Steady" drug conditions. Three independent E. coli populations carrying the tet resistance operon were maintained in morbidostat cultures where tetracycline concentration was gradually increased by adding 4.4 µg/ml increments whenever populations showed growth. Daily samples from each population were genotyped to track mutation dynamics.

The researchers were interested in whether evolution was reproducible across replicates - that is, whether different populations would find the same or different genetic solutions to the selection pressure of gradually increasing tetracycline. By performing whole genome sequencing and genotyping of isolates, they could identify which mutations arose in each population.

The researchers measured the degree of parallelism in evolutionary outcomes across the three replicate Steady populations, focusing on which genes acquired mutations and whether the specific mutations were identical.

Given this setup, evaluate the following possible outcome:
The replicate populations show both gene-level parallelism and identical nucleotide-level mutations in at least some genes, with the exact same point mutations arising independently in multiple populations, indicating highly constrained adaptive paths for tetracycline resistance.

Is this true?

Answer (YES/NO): NO